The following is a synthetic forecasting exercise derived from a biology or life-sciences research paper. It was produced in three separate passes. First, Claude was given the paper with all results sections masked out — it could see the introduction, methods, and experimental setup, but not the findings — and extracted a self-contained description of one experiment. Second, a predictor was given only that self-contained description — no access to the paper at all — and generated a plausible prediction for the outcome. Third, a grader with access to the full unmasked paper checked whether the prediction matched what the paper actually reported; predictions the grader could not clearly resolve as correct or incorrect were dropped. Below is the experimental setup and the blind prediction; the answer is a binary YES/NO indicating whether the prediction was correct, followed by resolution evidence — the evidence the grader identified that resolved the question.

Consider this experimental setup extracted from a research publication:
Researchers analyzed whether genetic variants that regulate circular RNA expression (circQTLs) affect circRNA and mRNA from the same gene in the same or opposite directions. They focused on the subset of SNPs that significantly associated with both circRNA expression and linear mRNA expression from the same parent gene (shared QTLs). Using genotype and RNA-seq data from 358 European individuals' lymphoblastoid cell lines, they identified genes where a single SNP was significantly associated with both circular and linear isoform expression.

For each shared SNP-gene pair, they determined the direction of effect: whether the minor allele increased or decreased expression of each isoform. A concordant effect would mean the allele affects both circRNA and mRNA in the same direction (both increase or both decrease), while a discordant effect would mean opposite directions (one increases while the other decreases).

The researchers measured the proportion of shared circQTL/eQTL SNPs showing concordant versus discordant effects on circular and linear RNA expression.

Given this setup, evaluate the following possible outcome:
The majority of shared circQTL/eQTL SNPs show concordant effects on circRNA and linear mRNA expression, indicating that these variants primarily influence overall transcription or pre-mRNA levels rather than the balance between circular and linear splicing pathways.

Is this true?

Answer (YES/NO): YES